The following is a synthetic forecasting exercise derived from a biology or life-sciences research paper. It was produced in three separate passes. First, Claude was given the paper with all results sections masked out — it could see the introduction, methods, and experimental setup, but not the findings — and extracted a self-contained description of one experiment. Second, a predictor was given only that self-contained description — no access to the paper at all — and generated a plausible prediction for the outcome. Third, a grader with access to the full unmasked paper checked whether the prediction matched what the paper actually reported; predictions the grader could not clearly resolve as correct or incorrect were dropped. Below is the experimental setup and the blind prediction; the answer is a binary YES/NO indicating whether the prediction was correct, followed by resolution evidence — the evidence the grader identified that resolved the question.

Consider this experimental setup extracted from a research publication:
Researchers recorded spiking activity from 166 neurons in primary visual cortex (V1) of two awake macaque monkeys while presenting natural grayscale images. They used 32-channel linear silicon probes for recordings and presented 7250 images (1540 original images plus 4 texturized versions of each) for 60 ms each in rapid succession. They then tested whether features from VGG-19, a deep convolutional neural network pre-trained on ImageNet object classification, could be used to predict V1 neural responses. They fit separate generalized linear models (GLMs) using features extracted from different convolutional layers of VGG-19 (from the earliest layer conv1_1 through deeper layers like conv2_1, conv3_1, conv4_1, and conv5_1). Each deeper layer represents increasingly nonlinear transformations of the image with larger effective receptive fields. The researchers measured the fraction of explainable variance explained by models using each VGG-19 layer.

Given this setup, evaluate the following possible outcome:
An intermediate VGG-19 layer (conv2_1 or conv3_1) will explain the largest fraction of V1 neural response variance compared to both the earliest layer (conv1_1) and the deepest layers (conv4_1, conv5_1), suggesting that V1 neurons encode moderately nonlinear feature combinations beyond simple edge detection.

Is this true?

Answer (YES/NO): YES